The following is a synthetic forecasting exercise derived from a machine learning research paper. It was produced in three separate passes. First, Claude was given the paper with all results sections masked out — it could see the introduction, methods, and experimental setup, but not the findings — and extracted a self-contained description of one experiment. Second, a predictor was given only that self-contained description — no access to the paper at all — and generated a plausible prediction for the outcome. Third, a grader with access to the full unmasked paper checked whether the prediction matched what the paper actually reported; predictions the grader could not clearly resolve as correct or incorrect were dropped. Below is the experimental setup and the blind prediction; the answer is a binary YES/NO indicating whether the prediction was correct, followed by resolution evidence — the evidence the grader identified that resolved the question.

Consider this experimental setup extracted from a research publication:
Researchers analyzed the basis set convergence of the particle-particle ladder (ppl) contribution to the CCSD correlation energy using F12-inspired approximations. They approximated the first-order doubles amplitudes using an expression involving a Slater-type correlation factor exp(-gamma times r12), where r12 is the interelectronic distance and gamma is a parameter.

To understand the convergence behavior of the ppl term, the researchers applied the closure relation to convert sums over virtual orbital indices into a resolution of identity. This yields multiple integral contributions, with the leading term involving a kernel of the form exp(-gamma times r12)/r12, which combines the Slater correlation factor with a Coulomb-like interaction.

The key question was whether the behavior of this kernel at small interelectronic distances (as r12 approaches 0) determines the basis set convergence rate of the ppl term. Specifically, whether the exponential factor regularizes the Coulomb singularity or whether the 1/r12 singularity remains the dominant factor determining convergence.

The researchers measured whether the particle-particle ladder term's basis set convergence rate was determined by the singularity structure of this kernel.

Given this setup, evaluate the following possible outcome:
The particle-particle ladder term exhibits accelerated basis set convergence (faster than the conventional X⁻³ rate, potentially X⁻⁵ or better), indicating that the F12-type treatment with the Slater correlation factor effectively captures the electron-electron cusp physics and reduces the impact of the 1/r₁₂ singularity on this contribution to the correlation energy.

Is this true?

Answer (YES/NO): NO